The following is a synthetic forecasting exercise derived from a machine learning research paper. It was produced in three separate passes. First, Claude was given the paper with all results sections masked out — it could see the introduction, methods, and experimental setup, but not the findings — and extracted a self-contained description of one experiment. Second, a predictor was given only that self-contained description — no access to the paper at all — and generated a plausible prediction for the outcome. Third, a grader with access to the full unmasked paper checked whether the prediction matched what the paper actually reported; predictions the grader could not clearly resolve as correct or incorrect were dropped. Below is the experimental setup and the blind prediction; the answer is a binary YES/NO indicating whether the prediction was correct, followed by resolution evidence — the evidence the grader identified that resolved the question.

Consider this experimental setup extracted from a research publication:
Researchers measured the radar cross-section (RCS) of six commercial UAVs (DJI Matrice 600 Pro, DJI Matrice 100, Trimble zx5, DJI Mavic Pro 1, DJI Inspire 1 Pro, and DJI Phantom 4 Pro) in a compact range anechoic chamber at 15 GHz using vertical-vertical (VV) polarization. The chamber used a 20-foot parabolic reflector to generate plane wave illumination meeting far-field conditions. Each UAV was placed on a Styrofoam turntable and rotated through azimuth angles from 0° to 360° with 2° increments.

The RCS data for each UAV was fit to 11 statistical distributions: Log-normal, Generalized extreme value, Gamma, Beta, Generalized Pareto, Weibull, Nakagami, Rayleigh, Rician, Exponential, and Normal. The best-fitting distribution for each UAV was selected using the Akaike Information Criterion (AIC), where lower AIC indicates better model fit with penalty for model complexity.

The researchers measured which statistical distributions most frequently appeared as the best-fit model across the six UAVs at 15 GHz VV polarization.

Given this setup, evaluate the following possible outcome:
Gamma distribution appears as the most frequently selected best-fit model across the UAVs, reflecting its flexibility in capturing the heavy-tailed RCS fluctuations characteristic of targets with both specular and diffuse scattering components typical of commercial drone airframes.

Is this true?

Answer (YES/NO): NO